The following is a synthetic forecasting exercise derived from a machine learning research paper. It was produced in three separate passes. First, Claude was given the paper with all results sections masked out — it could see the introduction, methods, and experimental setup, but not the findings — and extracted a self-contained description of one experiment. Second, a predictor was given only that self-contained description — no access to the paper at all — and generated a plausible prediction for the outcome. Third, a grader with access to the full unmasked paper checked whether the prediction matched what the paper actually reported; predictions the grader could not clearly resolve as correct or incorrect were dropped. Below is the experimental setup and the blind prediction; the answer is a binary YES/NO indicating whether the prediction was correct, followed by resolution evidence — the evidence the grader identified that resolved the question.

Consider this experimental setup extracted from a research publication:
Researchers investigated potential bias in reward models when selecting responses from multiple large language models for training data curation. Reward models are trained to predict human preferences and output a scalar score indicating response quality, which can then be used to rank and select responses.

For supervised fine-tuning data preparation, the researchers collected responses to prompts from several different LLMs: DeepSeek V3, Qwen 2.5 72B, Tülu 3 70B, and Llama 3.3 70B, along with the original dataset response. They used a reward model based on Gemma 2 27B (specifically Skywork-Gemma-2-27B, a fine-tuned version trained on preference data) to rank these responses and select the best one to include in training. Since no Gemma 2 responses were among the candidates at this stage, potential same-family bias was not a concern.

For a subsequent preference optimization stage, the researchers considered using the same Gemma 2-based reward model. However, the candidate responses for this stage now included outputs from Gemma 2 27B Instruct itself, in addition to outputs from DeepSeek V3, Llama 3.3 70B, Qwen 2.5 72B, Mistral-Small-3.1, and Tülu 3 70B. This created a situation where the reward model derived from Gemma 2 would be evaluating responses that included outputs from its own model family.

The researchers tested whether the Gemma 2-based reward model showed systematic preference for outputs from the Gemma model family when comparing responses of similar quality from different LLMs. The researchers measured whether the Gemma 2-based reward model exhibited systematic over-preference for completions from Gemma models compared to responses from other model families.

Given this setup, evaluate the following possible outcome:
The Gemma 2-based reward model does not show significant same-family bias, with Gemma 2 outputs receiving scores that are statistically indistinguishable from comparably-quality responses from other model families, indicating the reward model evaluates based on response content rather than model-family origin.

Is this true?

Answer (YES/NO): NO